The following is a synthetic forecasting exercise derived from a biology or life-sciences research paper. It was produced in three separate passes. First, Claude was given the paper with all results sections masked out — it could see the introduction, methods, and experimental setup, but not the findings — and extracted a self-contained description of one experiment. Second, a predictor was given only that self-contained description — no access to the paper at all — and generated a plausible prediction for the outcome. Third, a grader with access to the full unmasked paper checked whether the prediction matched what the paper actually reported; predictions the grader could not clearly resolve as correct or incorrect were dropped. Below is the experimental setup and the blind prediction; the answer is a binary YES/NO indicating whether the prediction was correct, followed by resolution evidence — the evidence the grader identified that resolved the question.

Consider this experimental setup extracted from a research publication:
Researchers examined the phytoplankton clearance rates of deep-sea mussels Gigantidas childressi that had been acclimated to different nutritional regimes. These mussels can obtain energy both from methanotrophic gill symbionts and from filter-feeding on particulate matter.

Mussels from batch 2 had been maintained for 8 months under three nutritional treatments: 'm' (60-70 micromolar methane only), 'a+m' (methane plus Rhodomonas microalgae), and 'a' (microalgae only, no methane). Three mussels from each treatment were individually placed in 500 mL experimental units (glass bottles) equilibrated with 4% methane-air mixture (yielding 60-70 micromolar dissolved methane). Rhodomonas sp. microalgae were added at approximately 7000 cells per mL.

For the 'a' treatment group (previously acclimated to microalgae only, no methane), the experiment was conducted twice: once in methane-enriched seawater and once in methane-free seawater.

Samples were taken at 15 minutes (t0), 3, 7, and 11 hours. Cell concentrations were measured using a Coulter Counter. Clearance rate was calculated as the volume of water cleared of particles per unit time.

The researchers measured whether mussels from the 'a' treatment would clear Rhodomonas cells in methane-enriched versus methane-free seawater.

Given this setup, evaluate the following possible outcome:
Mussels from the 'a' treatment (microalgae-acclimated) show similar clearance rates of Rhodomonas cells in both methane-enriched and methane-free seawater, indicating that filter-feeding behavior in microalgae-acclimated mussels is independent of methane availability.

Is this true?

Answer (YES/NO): NO